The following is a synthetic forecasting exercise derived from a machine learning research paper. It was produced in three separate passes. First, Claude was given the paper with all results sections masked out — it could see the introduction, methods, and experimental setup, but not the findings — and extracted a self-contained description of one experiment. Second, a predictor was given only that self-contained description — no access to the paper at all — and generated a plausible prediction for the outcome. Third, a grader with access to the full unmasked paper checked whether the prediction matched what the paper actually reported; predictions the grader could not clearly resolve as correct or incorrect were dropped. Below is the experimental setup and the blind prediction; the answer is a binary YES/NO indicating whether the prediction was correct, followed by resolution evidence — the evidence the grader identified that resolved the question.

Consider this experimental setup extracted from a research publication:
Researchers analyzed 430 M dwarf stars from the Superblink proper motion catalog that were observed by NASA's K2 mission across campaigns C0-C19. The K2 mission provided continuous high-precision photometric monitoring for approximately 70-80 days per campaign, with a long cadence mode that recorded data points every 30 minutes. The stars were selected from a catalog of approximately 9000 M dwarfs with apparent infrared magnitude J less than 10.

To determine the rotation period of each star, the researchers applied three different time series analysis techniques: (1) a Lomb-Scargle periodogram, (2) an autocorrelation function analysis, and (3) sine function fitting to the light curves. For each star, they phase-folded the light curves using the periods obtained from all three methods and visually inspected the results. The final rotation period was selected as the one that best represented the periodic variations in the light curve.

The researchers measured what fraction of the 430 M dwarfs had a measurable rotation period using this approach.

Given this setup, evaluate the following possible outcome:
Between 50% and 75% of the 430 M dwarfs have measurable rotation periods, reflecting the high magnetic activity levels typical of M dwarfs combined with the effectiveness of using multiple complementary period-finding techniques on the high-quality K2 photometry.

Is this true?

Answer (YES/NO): NO